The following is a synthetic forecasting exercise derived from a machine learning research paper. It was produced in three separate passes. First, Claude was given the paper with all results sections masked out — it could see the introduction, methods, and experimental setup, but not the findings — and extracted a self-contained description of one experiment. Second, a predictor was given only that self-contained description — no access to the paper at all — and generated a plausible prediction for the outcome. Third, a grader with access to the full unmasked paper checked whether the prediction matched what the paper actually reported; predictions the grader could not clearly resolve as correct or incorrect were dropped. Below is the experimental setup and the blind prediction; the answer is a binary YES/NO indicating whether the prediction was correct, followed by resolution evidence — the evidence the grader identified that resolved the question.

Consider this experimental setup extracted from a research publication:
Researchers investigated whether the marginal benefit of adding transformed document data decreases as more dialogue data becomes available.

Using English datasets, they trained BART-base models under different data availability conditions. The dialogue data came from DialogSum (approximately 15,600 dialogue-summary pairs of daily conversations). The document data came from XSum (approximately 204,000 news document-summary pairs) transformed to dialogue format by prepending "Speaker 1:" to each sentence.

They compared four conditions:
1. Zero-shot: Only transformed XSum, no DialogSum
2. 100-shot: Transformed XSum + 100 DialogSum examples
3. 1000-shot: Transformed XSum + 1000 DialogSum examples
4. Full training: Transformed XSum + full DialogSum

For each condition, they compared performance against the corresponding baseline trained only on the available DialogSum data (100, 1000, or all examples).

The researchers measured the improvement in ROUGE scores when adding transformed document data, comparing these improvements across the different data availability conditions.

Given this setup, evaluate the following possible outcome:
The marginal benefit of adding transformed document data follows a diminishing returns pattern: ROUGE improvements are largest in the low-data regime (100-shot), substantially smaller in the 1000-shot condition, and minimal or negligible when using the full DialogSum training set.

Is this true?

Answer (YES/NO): NO